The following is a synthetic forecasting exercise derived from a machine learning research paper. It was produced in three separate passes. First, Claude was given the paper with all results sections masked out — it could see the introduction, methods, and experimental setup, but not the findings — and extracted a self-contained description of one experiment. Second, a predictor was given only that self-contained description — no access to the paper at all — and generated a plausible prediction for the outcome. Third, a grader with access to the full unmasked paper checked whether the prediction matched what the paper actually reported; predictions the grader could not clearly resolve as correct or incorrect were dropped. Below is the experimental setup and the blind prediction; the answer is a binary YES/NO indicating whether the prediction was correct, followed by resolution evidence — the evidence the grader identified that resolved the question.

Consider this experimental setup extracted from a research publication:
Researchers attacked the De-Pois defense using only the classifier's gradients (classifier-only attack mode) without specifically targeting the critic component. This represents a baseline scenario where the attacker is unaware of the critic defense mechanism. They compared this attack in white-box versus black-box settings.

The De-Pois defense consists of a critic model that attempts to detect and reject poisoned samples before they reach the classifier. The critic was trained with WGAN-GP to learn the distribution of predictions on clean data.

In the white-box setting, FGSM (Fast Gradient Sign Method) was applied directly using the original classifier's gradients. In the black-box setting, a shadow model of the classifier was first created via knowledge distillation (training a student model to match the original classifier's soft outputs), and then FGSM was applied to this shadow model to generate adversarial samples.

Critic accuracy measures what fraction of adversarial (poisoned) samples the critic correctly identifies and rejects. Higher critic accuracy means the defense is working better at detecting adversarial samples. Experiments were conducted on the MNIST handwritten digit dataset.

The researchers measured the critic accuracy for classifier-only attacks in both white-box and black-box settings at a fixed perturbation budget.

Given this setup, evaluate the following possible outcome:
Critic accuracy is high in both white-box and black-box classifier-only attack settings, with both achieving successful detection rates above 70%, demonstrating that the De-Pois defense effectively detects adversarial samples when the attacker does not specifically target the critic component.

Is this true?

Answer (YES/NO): NO